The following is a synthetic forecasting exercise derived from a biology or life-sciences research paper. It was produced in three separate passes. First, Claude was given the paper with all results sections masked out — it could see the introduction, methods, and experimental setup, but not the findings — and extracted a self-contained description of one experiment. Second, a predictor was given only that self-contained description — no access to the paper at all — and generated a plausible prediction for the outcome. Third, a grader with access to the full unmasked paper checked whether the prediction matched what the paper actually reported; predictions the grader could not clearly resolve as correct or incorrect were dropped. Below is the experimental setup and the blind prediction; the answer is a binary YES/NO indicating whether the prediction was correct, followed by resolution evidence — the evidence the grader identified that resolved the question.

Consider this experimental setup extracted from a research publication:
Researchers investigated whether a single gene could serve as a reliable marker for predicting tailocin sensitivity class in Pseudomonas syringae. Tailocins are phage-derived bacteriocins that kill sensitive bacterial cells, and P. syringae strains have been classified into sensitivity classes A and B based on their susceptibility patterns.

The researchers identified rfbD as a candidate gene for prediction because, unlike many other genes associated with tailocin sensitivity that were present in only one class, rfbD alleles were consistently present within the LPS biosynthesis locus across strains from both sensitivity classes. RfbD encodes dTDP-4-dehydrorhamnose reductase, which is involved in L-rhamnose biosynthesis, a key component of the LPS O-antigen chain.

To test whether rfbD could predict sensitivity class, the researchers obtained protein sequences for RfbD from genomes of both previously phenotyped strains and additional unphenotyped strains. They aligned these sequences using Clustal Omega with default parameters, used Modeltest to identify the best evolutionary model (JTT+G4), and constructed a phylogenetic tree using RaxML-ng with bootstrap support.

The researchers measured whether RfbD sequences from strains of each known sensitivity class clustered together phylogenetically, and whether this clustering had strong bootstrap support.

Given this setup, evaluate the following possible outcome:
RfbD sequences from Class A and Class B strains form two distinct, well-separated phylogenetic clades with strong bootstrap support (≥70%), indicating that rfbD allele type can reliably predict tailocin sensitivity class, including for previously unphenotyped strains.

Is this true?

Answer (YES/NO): YES